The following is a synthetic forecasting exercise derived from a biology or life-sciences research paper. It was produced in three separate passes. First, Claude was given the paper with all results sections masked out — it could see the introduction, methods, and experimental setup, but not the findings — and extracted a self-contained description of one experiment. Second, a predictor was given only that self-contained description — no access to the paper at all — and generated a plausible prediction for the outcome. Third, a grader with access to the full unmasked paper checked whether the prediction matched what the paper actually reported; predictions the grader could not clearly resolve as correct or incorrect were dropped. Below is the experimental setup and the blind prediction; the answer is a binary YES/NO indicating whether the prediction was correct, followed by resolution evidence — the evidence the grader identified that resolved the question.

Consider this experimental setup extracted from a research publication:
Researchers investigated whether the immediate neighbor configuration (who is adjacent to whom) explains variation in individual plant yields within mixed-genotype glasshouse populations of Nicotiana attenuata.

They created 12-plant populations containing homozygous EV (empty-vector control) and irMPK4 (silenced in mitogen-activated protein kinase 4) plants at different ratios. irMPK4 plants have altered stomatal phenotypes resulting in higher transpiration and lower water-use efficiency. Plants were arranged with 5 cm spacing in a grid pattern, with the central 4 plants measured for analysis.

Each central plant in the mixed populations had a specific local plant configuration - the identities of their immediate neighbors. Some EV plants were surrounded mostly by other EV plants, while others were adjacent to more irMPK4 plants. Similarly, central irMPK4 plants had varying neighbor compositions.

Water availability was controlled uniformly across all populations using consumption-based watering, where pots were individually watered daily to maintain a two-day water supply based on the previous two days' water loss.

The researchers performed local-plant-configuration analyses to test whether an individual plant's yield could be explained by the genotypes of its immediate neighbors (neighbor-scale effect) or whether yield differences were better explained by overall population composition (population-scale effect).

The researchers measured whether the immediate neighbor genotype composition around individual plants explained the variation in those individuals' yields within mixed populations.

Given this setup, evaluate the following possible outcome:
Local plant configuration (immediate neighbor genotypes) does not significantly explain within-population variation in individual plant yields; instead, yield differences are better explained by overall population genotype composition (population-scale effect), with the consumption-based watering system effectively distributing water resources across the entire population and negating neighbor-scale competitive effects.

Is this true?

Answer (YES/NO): YES